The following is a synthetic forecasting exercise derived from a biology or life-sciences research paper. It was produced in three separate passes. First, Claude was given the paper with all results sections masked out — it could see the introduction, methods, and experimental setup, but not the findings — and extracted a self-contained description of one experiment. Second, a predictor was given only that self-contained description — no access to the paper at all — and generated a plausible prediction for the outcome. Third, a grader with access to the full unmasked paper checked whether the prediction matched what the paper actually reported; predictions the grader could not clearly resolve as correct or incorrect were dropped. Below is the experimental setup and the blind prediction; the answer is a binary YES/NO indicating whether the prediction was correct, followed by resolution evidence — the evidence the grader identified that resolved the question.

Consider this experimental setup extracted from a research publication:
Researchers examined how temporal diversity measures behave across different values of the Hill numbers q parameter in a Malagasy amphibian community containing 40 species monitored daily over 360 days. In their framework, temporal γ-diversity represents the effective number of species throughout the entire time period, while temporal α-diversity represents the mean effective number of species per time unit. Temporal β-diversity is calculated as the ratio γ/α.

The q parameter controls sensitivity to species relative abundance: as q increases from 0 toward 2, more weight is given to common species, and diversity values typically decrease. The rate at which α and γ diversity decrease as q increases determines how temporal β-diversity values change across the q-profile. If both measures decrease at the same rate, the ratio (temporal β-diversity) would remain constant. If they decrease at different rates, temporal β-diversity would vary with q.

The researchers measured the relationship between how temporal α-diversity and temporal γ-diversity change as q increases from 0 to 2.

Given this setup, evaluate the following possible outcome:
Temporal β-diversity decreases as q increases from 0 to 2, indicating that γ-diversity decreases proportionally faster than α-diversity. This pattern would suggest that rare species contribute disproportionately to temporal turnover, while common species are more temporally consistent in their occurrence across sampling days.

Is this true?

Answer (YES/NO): NO